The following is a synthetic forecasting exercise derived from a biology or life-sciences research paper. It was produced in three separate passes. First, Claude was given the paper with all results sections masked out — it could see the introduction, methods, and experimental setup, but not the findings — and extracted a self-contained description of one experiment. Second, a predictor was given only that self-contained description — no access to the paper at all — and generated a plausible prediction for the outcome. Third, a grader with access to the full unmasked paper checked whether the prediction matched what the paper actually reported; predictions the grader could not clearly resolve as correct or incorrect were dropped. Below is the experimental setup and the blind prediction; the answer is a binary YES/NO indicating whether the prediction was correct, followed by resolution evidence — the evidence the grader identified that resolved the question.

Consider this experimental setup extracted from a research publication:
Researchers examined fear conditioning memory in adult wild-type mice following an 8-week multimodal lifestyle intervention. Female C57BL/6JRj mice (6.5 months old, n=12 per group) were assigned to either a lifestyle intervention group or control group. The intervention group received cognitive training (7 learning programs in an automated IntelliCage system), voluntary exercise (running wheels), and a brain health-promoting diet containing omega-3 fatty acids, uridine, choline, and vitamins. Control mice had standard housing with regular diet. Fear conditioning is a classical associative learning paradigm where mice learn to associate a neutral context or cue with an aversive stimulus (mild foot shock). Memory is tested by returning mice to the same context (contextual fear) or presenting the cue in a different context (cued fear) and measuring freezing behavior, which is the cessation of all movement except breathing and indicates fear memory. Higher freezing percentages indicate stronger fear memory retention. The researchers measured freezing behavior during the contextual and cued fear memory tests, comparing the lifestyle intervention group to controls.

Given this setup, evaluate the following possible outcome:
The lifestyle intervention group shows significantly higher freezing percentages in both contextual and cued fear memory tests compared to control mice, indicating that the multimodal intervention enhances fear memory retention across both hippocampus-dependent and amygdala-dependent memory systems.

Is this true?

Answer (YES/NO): NO